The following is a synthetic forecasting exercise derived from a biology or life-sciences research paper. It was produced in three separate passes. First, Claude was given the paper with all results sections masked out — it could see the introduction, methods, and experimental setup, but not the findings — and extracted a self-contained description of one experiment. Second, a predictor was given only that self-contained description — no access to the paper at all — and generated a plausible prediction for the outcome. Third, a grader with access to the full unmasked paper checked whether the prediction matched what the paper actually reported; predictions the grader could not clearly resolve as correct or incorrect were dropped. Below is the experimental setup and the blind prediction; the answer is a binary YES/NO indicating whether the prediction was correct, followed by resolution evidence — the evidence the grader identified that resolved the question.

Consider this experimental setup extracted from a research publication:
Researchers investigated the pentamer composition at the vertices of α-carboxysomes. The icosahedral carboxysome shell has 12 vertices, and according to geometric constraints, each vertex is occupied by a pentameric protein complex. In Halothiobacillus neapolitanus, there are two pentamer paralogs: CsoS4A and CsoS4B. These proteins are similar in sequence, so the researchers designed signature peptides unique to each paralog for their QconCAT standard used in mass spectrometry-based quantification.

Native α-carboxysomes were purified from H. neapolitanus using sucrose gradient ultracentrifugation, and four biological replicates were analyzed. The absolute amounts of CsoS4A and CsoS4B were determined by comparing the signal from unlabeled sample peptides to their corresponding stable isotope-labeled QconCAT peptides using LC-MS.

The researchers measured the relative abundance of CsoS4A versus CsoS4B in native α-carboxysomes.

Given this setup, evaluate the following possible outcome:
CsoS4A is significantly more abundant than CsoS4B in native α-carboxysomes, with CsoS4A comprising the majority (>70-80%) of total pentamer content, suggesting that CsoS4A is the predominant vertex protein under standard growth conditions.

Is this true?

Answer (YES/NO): YES